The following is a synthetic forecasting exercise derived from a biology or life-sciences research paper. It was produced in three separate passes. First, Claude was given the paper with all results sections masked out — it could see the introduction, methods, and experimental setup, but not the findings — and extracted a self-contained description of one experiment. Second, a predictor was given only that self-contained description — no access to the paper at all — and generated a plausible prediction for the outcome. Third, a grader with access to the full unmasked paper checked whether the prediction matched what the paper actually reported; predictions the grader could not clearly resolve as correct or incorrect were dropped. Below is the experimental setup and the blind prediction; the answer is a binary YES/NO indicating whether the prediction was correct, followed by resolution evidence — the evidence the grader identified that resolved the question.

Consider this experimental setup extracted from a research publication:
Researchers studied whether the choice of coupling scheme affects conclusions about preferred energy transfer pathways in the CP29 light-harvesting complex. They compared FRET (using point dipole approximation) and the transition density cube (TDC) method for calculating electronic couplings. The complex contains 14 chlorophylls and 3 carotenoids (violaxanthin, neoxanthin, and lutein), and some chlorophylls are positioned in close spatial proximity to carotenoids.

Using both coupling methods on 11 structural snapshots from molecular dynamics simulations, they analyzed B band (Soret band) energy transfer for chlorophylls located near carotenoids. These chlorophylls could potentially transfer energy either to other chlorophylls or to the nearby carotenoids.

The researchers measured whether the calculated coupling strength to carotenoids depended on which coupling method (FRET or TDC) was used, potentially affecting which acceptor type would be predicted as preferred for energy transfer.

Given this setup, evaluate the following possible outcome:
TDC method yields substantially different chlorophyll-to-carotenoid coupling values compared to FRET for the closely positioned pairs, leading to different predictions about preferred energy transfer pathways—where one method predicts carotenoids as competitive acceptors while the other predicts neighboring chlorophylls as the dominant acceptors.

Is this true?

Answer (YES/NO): YES